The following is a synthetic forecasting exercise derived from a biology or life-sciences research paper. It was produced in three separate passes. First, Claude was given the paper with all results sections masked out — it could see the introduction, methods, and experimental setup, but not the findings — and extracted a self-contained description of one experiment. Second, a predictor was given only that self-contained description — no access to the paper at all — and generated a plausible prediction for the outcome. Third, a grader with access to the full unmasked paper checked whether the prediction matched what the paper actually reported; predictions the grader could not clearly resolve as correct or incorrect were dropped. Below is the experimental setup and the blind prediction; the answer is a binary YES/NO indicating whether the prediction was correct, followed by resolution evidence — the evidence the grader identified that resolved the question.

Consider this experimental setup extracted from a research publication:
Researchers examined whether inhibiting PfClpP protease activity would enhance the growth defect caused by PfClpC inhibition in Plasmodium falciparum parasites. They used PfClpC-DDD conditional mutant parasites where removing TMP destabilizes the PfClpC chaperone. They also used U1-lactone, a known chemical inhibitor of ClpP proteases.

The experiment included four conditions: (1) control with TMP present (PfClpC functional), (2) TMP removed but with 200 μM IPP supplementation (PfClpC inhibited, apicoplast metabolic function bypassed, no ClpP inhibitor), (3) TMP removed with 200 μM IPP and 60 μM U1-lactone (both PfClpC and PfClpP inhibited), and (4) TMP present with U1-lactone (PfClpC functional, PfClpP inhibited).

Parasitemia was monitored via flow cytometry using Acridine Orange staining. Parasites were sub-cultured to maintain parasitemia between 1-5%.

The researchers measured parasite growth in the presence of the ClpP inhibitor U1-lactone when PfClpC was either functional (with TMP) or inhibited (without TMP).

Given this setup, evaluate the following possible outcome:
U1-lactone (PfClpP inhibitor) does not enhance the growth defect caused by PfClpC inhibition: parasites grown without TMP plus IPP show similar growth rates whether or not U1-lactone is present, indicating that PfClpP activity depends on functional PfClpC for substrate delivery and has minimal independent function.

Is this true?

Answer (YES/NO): NO